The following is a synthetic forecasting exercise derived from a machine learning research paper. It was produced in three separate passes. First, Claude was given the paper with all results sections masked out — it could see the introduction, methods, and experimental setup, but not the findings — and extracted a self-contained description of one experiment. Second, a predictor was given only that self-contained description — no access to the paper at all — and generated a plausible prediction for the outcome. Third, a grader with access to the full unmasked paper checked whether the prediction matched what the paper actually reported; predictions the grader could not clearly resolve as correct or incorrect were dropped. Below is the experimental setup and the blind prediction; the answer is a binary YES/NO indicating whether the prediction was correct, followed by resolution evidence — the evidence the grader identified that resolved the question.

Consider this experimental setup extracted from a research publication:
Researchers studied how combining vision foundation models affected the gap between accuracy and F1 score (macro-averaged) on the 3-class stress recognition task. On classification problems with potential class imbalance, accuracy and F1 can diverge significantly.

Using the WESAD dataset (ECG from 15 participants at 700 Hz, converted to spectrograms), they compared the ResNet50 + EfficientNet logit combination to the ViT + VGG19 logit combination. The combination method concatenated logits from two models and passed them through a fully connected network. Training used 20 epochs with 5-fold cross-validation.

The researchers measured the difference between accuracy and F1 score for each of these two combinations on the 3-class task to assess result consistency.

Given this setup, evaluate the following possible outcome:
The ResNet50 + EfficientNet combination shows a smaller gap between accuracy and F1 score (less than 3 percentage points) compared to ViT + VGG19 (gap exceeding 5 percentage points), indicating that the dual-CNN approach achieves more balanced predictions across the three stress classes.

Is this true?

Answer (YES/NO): YES